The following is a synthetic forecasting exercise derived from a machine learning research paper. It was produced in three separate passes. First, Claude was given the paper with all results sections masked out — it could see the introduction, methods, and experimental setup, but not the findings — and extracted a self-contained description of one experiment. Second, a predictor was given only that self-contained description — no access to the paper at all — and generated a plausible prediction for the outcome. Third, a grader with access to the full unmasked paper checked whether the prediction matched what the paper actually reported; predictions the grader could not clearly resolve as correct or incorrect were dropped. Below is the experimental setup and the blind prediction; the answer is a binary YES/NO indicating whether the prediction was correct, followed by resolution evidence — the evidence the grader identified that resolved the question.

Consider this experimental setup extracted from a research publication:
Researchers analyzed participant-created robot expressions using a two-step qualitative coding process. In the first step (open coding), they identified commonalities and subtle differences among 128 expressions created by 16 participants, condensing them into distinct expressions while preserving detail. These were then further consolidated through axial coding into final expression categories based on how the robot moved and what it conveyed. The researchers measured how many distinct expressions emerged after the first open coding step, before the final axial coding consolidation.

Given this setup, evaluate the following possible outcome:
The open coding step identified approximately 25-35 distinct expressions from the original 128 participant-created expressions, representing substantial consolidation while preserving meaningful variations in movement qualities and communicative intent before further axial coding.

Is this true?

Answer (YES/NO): NO